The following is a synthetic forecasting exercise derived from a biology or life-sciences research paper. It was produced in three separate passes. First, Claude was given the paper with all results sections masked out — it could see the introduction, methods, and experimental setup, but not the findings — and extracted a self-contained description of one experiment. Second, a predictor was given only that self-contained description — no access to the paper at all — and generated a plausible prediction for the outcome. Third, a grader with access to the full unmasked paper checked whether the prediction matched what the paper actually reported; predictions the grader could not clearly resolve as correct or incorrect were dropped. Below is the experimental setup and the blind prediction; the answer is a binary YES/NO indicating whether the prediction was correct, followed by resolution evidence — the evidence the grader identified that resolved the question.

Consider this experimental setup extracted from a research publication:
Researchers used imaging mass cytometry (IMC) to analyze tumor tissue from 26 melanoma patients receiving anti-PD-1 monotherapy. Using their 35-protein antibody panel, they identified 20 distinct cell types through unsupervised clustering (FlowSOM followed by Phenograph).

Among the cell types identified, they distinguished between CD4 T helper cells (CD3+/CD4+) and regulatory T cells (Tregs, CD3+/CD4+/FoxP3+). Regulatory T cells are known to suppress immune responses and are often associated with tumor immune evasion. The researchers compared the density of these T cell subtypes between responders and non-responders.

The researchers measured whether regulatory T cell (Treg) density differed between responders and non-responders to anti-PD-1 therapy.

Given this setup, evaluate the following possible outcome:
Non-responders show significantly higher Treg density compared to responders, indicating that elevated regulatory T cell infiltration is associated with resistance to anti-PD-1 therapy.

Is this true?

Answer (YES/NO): NO